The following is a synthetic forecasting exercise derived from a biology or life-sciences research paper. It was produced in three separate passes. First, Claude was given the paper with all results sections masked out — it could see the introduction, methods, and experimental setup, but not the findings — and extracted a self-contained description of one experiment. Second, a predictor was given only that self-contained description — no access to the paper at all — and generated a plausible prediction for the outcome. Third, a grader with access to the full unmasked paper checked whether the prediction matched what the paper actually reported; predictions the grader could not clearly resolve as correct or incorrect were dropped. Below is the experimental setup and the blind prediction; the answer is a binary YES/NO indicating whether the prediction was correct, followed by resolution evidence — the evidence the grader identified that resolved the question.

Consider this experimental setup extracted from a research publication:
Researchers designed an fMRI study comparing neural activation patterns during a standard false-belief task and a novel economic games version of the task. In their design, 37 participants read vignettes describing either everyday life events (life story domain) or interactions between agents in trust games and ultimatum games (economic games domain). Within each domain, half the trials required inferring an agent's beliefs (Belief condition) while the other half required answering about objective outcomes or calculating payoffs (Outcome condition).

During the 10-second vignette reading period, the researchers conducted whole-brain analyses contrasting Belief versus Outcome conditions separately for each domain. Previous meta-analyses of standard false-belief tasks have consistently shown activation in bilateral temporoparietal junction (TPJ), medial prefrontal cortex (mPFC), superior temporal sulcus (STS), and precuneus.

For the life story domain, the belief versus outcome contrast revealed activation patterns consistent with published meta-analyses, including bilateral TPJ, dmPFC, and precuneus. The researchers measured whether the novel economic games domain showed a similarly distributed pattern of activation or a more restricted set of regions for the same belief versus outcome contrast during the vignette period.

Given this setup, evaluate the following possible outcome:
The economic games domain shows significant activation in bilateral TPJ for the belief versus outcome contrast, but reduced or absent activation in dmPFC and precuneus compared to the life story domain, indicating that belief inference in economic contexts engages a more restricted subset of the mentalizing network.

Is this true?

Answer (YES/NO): NO